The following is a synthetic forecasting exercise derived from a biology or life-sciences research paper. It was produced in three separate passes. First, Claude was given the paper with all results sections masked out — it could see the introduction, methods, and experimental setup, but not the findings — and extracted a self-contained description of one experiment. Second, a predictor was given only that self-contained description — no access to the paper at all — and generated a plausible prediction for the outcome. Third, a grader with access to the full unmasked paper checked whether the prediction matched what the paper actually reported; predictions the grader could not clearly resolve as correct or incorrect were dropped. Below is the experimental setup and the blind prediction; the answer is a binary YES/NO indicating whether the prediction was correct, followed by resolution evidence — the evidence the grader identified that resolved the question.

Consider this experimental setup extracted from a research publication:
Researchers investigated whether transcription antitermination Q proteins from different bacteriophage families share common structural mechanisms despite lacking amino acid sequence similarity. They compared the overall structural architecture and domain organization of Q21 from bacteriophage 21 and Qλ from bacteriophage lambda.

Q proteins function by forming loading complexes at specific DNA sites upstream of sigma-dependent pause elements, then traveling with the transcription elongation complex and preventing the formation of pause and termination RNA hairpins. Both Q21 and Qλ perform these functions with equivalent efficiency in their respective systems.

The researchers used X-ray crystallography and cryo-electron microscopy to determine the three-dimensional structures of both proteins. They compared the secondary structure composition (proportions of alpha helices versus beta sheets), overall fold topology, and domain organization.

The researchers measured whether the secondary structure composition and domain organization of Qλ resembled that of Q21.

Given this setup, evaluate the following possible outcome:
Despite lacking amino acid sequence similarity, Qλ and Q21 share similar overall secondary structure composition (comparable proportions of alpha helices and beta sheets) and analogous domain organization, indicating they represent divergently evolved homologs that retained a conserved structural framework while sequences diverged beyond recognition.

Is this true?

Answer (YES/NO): NO